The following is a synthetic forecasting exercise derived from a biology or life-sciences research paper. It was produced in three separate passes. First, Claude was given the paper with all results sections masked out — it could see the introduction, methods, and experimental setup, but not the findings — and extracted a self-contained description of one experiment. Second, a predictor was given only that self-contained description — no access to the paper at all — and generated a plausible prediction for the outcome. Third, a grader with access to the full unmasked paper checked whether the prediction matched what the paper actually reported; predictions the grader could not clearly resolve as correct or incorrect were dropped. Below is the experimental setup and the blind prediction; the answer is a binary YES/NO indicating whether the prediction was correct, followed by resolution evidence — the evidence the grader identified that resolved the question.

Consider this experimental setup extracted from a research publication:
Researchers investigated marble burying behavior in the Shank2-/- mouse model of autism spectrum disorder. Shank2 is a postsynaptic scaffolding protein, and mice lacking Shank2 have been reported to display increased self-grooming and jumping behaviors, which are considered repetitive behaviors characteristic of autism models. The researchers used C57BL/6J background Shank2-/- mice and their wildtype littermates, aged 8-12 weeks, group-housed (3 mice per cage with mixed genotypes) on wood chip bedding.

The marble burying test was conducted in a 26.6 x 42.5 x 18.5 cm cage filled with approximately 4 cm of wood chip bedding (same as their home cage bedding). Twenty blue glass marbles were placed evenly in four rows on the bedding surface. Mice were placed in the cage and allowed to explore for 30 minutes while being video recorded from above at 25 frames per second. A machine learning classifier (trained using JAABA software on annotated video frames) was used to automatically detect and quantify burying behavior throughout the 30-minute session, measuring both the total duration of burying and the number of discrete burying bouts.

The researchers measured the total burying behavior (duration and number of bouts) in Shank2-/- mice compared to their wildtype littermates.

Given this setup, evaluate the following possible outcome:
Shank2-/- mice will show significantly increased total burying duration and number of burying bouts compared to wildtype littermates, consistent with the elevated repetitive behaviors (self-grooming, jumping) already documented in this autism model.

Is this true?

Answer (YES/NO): NO